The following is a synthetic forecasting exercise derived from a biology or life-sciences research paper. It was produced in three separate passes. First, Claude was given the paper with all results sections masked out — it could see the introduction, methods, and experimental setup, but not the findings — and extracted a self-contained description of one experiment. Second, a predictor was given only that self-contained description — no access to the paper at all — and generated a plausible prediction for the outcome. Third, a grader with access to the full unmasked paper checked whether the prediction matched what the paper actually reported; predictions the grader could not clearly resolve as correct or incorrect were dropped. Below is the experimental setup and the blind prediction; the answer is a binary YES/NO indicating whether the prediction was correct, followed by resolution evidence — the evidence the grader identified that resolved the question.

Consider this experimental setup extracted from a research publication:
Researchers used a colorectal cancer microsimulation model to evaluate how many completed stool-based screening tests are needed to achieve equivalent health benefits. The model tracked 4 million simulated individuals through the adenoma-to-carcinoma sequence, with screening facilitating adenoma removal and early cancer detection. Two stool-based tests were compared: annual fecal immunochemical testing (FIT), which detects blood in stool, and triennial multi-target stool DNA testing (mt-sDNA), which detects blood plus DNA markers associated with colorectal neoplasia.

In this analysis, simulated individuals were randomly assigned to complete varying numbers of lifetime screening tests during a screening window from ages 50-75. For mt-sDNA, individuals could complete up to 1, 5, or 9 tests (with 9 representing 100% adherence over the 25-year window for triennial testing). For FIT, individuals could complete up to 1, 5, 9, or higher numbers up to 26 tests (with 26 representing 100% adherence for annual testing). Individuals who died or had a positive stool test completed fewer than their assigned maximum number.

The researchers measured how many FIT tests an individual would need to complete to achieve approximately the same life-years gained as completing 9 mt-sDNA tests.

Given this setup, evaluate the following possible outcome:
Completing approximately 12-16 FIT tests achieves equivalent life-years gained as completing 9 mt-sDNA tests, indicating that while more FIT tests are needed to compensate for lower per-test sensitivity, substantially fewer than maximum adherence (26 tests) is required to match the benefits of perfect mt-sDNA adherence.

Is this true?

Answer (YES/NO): NO